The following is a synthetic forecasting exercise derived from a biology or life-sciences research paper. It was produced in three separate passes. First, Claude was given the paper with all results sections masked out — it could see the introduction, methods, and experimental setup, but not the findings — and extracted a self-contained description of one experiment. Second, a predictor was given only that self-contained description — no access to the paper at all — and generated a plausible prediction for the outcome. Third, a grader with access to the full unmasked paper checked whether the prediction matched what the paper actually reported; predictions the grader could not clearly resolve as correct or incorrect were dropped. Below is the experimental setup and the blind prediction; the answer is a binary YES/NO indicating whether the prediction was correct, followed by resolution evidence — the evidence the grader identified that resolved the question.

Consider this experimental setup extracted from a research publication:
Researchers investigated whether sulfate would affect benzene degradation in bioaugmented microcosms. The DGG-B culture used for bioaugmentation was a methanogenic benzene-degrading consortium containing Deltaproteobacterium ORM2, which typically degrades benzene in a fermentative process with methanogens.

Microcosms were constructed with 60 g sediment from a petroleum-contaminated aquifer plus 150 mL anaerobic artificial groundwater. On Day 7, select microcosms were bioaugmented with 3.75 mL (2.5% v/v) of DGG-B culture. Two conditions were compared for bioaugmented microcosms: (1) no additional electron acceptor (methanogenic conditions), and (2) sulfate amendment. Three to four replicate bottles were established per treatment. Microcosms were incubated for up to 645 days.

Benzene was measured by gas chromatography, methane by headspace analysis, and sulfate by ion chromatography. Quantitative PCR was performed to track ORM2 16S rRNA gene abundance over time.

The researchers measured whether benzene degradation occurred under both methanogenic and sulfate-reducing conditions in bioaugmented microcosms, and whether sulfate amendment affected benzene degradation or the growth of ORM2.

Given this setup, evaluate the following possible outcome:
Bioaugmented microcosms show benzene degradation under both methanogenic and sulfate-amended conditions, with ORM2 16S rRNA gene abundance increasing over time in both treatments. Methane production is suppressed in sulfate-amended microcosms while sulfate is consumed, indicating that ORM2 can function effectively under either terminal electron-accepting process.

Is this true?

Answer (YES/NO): NO